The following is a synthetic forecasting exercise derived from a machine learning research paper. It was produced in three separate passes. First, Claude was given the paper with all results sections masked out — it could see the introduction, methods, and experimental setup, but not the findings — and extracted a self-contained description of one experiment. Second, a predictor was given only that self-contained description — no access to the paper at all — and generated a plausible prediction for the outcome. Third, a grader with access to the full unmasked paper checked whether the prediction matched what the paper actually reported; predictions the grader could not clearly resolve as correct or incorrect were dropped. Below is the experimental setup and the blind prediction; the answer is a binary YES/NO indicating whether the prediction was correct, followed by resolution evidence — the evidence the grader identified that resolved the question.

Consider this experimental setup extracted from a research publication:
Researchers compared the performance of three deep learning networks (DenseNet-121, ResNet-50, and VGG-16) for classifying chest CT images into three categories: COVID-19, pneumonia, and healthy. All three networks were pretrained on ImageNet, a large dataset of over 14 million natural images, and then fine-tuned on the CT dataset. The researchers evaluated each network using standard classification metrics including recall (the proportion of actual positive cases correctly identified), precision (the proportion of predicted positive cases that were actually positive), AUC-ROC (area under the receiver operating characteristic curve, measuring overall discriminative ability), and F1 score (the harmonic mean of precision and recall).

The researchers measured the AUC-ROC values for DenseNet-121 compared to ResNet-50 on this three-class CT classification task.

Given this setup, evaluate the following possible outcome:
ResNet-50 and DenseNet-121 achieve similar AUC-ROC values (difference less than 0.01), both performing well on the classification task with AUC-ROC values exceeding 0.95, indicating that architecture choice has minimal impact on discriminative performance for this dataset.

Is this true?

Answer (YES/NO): NO